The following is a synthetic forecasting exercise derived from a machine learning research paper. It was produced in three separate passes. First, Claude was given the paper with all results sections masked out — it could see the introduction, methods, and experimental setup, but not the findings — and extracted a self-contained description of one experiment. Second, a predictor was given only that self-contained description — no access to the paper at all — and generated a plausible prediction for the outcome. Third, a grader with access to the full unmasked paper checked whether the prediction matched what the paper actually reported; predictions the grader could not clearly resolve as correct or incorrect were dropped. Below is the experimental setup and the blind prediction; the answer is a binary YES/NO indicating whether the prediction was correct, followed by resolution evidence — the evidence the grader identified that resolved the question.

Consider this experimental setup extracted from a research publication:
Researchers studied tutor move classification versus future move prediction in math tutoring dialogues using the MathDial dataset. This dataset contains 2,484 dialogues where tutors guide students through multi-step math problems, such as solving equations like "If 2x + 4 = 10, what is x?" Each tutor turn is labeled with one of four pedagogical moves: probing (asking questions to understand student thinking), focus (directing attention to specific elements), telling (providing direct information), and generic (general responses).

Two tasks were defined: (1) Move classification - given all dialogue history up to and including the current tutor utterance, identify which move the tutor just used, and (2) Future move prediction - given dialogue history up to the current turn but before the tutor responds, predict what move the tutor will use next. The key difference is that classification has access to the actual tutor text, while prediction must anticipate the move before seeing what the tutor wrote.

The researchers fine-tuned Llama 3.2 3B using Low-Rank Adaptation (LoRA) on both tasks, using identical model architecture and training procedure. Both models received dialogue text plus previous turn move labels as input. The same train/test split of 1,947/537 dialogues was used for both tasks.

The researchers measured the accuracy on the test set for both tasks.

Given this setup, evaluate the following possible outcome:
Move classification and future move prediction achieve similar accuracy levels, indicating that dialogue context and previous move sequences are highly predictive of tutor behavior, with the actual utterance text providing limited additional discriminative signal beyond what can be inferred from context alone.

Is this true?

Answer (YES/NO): NO